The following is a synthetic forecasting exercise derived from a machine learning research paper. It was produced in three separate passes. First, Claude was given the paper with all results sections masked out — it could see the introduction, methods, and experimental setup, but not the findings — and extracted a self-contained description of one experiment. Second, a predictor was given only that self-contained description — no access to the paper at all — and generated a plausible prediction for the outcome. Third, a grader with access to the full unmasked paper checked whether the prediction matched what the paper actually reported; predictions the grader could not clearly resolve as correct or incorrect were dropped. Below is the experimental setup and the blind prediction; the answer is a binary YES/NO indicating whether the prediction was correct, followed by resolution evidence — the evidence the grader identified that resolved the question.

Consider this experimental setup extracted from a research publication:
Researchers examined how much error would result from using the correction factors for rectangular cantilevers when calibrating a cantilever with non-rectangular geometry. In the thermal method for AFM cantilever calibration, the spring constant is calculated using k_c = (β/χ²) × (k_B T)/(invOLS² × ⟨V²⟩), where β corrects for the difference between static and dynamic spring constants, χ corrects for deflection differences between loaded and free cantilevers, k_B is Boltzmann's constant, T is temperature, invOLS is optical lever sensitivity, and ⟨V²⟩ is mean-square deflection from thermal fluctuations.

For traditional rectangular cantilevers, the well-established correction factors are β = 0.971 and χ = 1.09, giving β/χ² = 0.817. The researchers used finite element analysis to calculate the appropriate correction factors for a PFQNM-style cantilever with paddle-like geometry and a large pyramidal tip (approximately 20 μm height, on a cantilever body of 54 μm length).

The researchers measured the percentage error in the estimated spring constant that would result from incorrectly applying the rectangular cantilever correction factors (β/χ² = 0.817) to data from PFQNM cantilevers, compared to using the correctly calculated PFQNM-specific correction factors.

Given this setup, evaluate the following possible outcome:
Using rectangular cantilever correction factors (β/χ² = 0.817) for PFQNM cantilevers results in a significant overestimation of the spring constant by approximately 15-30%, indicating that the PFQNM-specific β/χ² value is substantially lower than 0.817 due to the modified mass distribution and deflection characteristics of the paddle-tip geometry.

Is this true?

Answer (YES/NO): NO